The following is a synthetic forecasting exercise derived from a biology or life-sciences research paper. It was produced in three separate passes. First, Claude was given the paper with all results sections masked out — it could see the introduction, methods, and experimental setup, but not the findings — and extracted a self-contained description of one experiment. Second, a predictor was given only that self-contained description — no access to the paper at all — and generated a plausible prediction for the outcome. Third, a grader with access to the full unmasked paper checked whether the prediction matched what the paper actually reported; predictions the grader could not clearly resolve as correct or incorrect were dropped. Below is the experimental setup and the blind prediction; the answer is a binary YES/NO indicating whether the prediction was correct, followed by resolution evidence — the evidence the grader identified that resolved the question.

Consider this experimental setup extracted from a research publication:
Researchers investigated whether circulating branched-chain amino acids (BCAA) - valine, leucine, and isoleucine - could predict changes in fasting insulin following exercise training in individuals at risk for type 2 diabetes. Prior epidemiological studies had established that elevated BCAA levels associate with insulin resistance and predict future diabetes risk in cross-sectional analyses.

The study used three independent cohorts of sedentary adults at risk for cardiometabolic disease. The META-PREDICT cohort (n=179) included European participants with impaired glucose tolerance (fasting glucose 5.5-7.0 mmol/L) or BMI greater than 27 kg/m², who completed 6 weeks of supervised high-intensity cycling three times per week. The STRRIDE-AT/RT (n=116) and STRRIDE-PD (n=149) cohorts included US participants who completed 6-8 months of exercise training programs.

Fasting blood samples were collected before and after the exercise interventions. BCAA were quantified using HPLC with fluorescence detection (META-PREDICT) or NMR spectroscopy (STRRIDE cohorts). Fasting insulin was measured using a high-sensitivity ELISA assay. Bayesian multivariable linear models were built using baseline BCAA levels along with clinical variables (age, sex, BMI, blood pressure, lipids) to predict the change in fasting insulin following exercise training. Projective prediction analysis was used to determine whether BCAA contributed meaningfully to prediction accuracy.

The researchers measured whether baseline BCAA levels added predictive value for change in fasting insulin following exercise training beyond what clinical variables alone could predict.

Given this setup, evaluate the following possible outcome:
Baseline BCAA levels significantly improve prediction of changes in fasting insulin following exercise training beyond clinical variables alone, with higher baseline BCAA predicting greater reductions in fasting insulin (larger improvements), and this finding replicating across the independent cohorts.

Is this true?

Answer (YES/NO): NO